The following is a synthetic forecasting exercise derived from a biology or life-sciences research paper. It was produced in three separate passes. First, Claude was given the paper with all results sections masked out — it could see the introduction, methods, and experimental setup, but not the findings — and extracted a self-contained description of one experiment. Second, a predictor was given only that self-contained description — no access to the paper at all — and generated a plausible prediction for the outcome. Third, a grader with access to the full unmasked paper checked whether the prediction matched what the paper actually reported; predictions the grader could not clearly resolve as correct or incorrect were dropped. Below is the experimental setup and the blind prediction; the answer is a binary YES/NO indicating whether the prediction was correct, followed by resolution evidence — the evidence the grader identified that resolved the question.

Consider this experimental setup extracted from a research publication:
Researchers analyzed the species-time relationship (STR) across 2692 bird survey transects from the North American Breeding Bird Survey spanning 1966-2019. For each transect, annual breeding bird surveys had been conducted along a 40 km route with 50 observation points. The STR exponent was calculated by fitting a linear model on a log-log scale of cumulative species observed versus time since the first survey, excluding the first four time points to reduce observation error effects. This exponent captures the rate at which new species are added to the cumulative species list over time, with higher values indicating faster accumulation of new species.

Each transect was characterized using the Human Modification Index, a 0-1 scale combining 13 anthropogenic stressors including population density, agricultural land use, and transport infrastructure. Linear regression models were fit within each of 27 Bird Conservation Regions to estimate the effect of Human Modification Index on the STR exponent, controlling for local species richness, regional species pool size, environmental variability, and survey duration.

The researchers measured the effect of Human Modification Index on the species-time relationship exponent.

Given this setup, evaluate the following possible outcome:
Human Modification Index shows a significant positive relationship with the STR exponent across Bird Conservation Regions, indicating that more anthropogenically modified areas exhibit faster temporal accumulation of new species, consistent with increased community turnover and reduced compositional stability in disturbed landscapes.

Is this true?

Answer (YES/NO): NO